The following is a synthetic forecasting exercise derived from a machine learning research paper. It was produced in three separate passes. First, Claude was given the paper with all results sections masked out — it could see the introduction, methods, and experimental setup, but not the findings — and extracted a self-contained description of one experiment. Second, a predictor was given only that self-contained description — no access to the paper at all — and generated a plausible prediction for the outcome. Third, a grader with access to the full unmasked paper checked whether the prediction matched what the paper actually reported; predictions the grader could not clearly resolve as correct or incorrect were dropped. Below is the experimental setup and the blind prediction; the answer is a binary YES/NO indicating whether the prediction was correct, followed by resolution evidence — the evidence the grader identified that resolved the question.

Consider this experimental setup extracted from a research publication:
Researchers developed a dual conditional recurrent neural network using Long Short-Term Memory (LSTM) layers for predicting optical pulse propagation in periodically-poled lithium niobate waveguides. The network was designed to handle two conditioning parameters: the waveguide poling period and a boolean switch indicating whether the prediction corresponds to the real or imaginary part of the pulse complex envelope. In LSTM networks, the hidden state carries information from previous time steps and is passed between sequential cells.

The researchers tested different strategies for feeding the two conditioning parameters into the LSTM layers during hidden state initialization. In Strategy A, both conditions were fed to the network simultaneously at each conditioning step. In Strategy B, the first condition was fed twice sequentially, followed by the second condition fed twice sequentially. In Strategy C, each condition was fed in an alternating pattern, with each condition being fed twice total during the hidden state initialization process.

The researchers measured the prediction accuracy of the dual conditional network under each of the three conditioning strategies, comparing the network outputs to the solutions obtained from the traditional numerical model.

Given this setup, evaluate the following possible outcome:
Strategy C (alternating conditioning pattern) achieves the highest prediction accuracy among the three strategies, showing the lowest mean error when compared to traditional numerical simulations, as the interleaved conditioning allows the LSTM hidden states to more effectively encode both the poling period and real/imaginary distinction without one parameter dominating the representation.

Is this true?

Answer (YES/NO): YES